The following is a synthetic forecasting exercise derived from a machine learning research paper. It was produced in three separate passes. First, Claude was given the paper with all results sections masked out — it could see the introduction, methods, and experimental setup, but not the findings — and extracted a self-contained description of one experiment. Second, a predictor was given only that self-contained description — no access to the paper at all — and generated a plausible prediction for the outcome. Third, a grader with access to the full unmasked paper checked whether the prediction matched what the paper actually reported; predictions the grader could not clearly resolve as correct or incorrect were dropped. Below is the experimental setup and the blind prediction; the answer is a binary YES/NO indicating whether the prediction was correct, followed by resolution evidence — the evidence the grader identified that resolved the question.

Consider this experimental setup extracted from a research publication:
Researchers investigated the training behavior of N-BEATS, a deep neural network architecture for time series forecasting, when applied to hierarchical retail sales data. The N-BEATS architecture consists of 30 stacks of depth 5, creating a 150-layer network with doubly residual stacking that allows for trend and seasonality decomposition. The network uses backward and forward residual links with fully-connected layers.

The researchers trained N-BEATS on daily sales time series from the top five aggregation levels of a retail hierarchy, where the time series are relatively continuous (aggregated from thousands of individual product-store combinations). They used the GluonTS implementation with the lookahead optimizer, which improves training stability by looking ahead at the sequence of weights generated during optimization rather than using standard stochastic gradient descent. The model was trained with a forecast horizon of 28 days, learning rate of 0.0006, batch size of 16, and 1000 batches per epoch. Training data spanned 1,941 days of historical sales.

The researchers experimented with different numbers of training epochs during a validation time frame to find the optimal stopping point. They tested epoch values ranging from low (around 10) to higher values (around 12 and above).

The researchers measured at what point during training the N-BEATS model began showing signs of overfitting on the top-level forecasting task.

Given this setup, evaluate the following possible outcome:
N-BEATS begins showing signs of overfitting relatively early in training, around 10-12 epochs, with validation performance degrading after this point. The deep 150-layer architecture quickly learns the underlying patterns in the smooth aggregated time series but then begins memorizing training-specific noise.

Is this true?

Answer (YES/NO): YES